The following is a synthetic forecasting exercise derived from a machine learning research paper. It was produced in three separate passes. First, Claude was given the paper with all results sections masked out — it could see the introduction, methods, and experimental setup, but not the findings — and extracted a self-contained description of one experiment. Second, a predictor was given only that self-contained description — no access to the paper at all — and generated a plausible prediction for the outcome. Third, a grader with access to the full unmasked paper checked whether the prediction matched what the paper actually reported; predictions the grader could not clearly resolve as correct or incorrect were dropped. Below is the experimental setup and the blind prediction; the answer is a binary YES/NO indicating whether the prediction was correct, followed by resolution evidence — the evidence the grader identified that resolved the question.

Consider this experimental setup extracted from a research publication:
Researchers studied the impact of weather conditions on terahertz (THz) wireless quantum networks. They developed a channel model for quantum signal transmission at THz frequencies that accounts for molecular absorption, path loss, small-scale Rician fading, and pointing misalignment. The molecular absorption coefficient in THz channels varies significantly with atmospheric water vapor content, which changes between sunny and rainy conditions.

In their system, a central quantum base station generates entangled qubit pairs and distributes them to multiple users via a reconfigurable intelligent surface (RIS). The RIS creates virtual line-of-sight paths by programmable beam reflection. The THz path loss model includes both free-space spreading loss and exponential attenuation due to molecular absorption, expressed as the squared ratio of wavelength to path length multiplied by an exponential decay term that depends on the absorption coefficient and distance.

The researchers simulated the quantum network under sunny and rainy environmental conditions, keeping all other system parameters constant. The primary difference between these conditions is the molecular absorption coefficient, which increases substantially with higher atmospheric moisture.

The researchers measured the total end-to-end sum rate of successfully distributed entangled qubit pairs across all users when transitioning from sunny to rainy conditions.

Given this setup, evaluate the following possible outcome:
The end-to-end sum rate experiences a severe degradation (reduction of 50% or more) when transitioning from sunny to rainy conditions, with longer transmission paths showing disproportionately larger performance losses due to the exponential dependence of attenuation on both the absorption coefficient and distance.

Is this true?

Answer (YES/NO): NO